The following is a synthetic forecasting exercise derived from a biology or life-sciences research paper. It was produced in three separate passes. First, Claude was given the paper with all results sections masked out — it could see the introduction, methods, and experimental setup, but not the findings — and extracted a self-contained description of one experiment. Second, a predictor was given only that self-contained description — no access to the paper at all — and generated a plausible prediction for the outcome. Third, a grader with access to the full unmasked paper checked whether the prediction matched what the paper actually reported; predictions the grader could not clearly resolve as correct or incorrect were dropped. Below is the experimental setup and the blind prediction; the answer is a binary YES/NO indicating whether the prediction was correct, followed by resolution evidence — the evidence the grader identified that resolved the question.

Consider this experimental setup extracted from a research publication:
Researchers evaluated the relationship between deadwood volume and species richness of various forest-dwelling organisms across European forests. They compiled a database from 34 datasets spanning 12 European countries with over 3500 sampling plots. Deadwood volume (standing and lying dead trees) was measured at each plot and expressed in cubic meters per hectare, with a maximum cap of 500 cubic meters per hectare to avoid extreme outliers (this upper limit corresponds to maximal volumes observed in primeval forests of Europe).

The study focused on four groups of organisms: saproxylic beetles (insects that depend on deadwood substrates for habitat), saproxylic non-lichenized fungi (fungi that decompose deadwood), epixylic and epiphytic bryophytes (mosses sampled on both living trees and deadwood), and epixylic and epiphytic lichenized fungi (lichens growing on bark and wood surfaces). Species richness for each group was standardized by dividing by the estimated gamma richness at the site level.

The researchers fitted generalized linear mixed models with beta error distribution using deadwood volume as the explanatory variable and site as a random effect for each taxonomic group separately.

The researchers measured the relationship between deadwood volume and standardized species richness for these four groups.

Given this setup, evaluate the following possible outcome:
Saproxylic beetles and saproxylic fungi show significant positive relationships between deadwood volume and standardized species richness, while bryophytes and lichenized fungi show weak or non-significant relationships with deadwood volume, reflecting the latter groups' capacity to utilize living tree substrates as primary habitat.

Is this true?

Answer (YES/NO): NO